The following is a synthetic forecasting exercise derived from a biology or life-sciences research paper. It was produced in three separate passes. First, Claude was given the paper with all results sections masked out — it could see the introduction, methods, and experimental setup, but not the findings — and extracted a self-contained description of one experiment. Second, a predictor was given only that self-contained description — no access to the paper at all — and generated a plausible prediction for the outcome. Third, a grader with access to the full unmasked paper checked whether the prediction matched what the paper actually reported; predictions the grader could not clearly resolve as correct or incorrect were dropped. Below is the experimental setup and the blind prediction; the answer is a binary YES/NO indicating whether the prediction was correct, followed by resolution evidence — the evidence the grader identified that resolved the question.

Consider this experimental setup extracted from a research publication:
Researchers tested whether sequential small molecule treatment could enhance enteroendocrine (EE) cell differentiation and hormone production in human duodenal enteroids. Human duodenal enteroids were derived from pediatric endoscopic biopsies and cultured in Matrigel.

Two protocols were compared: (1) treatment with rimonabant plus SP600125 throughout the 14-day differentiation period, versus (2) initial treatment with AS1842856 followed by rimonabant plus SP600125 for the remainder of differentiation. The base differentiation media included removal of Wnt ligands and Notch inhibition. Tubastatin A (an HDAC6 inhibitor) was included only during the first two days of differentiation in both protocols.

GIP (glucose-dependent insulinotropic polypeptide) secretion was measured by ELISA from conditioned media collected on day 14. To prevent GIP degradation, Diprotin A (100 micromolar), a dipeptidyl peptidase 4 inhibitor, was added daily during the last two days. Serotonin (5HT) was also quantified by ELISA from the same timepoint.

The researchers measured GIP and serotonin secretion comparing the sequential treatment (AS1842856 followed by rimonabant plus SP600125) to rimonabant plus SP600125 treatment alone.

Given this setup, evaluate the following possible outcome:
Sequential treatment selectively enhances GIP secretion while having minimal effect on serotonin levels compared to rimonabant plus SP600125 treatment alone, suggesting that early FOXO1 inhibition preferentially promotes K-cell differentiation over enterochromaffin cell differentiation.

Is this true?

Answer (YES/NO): NO